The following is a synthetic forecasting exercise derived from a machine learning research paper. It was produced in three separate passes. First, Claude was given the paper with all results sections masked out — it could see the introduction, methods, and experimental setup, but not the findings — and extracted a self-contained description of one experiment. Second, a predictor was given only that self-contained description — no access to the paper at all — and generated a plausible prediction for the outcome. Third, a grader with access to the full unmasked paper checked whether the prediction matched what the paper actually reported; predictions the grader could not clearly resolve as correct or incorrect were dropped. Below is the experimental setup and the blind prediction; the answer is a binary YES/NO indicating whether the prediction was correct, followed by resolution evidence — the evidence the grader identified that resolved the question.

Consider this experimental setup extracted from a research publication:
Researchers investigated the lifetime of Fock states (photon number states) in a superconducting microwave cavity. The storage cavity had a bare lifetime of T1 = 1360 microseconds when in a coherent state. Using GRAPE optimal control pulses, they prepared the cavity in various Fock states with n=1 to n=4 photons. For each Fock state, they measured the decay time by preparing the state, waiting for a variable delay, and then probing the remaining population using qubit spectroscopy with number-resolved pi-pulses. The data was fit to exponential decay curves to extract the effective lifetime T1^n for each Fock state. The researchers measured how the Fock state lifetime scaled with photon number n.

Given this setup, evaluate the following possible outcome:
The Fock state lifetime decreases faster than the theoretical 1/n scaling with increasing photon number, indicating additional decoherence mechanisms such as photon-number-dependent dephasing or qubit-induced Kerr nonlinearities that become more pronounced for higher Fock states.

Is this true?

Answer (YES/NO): NO